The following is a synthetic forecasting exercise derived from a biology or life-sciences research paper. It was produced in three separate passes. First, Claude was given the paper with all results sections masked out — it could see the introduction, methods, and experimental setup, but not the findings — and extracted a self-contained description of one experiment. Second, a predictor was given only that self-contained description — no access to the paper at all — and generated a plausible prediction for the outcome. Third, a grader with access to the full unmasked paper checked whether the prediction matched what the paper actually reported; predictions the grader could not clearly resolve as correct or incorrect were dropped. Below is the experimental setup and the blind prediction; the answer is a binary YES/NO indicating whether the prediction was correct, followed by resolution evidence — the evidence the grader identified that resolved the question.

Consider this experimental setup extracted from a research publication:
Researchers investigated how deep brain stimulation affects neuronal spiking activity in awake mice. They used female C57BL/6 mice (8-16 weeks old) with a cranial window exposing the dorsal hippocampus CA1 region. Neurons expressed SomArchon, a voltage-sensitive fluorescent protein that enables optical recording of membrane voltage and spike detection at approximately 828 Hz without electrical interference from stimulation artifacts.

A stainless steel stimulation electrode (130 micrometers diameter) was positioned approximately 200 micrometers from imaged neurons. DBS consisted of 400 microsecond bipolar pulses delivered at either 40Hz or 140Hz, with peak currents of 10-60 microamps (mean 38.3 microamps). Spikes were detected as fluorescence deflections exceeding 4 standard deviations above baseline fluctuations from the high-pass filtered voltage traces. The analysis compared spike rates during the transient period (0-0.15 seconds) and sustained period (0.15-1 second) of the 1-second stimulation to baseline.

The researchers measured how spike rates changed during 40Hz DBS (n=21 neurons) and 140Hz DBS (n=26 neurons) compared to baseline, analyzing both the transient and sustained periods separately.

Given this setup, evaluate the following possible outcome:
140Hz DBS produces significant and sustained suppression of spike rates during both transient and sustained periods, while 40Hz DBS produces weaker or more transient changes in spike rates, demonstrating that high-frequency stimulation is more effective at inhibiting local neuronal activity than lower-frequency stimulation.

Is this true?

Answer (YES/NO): NO